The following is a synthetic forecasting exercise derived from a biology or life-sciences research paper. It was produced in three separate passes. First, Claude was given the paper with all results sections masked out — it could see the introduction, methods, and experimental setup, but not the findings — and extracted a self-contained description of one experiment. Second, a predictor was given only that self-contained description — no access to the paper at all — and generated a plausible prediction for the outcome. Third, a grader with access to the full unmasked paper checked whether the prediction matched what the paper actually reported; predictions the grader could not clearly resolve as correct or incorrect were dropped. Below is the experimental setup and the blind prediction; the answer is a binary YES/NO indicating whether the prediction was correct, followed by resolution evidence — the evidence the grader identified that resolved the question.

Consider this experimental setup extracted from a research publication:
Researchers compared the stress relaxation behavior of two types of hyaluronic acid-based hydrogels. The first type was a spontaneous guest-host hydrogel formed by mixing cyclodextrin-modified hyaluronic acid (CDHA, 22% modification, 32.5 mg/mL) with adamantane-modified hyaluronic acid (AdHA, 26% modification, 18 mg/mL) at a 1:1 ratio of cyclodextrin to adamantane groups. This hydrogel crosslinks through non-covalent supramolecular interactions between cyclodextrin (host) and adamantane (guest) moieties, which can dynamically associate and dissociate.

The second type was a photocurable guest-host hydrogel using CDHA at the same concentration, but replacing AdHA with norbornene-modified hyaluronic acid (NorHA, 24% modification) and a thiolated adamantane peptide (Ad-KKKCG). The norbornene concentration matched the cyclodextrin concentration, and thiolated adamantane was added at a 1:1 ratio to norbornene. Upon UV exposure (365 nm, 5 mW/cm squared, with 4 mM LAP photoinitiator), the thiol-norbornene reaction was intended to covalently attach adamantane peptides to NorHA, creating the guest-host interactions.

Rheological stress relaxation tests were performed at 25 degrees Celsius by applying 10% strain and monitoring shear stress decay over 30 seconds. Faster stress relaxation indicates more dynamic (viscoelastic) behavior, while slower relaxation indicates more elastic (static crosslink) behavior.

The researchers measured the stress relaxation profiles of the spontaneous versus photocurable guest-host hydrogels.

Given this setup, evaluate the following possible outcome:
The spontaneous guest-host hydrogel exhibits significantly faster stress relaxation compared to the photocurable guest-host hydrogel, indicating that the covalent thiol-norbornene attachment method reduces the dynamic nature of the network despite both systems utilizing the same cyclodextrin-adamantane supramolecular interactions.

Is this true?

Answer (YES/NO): YES